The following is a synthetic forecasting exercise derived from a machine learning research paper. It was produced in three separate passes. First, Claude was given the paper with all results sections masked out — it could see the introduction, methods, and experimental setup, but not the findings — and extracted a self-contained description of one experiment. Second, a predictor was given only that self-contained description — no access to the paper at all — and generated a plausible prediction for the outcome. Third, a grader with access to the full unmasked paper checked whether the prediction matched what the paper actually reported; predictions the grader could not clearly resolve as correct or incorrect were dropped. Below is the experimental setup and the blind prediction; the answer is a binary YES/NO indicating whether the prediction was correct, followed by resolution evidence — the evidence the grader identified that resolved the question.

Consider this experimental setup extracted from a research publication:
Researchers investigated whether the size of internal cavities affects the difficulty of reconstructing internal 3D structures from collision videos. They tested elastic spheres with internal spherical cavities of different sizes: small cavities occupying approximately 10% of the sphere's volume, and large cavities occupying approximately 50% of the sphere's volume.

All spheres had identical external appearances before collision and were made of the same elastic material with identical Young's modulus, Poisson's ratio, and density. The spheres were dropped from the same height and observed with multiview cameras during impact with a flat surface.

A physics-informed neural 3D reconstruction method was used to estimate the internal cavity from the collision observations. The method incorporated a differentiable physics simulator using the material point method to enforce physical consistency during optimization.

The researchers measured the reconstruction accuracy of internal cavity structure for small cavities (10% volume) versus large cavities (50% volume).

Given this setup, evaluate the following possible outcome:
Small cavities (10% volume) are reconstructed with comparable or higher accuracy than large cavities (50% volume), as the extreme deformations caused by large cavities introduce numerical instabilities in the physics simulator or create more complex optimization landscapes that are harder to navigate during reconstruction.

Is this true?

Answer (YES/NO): YES